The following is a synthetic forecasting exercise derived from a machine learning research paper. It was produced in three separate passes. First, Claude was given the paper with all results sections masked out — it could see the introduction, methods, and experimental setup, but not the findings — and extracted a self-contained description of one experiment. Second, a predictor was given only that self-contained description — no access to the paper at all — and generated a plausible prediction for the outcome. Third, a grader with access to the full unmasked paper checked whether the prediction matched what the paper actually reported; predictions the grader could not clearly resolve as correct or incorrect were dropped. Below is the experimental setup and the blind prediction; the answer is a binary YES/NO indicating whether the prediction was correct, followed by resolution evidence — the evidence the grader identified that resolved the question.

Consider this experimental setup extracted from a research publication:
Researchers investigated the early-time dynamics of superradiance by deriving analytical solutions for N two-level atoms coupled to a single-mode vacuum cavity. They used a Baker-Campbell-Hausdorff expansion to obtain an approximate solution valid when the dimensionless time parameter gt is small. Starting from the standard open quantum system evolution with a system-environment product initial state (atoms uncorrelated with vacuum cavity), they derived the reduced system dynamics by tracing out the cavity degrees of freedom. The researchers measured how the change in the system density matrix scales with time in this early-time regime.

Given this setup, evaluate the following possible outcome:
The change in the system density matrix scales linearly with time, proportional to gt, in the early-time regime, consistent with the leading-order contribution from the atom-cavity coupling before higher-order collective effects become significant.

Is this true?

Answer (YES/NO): NO